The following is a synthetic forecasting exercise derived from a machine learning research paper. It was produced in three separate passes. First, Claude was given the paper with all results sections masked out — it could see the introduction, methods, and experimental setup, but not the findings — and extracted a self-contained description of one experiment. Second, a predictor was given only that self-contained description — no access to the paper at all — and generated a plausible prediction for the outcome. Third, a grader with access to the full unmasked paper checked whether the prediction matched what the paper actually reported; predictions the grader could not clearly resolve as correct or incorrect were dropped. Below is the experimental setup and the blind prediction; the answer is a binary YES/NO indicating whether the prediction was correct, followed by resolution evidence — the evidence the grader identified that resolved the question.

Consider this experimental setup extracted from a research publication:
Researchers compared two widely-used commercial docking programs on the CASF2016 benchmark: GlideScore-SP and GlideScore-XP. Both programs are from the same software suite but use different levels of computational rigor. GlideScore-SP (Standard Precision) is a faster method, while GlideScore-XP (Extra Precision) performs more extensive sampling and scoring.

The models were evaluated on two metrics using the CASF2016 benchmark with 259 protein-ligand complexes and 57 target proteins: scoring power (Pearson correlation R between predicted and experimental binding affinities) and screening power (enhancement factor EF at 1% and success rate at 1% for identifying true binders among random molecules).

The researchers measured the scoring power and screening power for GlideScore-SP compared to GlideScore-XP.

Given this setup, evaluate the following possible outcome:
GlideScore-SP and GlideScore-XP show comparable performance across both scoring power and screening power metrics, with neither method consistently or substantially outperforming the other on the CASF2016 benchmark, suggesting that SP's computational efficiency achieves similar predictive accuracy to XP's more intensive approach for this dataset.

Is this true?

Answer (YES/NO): NO